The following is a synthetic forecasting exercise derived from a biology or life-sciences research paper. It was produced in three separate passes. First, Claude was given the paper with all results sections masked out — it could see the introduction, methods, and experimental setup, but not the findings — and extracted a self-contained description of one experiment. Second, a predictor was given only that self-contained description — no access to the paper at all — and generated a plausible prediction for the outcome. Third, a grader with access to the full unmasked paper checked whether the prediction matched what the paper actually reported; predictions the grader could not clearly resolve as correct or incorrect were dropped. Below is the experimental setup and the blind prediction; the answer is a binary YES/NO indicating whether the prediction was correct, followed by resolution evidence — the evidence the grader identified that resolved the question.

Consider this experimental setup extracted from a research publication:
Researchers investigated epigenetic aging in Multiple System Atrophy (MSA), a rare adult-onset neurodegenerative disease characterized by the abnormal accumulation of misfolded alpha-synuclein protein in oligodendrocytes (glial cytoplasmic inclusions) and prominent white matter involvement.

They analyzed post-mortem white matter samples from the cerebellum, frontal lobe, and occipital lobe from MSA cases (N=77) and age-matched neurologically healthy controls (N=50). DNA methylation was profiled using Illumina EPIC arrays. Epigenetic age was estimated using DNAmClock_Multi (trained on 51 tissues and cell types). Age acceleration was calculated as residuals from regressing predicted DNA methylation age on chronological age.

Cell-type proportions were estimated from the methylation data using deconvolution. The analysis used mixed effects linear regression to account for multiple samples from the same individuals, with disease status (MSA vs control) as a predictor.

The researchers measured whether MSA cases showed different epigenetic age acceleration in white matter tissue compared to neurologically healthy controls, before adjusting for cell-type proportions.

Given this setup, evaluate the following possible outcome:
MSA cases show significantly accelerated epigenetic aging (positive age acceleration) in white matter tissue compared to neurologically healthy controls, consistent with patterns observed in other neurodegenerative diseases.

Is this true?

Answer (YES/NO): NO